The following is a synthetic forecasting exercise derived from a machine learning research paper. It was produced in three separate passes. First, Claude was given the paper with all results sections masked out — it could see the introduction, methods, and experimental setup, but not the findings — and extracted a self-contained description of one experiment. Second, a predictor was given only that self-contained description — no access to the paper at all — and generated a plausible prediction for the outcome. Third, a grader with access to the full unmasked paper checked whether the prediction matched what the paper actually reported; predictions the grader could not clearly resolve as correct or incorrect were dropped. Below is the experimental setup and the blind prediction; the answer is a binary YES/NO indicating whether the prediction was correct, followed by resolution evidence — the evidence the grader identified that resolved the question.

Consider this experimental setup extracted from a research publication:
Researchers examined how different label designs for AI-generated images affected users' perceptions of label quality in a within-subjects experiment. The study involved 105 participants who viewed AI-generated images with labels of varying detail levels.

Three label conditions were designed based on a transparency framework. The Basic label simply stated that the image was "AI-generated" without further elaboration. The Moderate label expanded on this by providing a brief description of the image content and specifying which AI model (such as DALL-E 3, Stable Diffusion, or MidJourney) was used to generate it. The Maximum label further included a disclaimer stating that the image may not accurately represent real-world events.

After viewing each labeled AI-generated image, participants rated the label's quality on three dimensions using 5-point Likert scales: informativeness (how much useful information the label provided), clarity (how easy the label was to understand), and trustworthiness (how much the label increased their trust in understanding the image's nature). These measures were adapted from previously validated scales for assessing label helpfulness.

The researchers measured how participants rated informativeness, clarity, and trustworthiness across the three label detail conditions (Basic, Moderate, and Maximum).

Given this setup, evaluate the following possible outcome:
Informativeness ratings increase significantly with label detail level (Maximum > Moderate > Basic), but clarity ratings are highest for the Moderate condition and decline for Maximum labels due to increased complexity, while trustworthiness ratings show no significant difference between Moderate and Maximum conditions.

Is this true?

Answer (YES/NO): NO